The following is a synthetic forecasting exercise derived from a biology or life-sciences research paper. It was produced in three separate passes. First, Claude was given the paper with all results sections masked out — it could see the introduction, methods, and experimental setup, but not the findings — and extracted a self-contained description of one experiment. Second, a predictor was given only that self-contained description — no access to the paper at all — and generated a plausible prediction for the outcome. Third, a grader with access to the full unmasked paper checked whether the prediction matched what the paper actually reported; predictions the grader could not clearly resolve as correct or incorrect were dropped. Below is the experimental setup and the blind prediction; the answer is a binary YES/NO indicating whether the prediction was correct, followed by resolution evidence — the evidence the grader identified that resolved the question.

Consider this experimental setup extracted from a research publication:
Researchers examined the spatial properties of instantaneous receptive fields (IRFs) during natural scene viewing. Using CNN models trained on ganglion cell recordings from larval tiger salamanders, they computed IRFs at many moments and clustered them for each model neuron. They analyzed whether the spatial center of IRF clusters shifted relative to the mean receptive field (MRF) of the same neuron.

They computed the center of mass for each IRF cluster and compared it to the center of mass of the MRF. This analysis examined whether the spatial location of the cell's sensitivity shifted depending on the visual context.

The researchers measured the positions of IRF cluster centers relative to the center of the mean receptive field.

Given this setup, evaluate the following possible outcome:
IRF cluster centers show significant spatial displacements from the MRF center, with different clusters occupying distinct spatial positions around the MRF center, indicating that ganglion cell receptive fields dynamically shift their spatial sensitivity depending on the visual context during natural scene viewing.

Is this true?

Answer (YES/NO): YES